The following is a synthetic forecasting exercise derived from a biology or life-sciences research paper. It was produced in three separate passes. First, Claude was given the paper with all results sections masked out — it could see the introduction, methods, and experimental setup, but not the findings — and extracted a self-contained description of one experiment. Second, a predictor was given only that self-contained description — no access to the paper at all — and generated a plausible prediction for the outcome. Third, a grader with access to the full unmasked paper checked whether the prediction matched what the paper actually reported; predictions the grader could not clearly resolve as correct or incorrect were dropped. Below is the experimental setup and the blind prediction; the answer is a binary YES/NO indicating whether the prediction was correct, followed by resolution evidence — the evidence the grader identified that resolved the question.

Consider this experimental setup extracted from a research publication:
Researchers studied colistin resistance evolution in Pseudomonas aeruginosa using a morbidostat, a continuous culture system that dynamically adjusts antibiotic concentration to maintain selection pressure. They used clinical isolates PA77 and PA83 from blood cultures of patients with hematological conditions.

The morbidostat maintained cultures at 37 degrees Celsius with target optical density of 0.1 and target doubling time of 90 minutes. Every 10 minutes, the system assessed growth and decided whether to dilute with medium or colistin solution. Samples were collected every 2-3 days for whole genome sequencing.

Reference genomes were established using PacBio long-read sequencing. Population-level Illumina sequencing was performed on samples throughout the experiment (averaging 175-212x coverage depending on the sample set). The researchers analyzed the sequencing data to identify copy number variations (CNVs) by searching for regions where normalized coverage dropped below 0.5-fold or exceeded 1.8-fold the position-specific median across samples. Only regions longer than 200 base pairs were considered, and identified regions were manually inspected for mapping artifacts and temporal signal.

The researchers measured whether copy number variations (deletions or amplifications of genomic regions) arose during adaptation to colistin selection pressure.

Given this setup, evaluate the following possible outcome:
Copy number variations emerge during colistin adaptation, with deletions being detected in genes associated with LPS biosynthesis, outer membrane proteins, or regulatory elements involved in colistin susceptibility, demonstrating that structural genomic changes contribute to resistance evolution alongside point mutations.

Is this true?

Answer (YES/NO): NO